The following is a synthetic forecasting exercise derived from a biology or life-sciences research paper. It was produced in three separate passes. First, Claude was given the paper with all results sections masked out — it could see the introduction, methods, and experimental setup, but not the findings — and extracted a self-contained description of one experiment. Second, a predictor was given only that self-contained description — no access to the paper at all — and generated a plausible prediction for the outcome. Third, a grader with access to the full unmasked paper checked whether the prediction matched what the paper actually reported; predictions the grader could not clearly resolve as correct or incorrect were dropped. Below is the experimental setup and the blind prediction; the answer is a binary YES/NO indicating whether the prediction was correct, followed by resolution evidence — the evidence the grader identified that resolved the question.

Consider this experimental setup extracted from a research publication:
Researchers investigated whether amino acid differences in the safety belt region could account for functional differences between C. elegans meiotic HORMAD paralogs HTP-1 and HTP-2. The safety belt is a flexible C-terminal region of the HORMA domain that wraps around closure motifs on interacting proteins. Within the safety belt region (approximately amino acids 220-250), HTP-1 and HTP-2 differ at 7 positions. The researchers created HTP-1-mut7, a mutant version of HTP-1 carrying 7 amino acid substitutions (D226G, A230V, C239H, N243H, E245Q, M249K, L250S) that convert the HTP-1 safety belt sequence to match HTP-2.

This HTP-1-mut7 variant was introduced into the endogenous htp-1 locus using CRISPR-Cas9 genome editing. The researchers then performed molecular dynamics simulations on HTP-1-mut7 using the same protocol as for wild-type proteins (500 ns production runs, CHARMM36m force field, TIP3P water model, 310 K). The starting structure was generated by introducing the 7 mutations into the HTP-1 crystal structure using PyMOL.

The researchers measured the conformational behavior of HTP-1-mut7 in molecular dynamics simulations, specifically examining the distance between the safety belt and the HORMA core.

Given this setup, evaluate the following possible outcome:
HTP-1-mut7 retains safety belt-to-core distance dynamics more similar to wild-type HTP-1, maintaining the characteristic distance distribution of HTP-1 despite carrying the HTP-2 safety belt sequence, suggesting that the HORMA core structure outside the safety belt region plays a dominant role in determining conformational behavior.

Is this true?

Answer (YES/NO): NO